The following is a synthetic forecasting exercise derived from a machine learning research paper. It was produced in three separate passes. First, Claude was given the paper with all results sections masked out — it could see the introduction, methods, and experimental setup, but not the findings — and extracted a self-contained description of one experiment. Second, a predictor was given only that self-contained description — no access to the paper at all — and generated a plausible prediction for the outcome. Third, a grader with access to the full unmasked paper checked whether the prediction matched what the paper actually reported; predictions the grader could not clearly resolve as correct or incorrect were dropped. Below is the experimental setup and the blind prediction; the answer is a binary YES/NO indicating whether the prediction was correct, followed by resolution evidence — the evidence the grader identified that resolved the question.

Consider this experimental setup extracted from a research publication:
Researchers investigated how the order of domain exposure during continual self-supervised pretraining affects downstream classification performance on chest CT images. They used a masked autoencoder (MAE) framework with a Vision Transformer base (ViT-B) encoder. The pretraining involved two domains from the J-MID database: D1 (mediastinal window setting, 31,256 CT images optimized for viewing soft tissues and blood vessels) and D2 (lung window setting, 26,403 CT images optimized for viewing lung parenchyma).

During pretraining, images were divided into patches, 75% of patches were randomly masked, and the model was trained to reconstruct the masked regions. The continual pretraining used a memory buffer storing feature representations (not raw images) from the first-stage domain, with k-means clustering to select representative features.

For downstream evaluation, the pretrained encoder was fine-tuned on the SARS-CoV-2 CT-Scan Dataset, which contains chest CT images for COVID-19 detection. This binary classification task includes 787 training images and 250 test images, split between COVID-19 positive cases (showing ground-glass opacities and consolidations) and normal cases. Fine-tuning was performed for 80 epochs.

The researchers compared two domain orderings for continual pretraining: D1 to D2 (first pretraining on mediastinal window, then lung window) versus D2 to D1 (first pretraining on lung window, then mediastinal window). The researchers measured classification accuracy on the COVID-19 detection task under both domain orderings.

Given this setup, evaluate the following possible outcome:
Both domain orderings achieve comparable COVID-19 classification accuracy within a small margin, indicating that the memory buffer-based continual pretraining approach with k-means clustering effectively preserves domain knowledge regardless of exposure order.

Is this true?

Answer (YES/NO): NO